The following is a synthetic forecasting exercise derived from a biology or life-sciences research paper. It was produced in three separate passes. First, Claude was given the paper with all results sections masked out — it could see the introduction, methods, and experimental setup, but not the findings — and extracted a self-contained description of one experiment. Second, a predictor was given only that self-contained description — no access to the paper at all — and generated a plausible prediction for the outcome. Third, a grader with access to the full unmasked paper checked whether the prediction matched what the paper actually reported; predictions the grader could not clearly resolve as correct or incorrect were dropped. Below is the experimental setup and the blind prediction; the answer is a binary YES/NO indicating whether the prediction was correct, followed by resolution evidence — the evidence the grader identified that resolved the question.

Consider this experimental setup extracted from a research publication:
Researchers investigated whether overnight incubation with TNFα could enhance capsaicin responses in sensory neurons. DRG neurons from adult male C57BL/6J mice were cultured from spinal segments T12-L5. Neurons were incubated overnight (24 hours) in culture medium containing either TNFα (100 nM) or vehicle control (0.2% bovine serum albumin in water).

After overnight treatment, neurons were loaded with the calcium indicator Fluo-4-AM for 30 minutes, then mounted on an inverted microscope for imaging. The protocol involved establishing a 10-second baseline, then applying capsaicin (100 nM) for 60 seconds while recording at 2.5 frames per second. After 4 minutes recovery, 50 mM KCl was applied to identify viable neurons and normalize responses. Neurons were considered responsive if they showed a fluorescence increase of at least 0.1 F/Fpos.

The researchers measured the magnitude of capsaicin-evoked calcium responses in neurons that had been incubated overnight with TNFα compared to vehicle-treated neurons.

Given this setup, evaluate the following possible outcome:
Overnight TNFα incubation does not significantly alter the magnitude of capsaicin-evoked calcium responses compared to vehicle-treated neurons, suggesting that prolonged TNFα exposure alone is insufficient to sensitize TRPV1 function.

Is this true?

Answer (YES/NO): NO